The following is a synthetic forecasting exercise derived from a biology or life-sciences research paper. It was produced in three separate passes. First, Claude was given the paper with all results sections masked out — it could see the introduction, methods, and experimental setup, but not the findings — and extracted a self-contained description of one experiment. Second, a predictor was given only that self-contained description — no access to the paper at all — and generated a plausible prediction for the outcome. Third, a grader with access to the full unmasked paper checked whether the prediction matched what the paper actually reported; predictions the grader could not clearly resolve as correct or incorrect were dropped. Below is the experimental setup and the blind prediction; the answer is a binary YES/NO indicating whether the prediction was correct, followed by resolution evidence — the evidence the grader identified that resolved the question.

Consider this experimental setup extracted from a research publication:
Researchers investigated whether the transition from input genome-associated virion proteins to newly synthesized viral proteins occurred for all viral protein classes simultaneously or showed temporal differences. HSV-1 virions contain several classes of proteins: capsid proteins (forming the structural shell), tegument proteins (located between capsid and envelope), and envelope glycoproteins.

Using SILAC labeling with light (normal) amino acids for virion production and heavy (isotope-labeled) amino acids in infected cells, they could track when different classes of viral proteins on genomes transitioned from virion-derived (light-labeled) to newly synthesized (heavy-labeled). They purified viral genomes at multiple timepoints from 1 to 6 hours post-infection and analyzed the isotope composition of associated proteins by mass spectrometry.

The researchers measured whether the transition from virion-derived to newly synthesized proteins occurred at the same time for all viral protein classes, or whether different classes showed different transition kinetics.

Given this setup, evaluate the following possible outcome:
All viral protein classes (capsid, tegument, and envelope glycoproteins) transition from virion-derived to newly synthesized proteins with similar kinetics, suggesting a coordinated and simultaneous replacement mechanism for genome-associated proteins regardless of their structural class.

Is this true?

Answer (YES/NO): NO